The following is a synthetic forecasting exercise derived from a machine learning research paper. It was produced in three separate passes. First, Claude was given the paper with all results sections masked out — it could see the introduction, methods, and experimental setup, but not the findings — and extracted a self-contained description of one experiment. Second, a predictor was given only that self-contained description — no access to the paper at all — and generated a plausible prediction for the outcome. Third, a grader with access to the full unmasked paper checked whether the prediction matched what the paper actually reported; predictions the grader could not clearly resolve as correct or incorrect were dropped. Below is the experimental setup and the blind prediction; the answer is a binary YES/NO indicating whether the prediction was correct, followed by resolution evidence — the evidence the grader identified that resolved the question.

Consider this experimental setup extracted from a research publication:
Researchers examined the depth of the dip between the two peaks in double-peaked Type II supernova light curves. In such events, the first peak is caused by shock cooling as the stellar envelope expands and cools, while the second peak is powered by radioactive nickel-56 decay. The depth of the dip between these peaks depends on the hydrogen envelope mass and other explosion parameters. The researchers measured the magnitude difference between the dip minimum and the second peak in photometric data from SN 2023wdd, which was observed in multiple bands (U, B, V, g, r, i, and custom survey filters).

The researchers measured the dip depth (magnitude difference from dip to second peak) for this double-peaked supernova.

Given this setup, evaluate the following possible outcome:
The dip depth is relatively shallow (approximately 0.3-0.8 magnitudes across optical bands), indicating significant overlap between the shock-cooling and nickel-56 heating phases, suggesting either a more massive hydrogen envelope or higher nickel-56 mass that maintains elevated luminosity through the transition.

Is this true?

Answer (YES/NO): NO